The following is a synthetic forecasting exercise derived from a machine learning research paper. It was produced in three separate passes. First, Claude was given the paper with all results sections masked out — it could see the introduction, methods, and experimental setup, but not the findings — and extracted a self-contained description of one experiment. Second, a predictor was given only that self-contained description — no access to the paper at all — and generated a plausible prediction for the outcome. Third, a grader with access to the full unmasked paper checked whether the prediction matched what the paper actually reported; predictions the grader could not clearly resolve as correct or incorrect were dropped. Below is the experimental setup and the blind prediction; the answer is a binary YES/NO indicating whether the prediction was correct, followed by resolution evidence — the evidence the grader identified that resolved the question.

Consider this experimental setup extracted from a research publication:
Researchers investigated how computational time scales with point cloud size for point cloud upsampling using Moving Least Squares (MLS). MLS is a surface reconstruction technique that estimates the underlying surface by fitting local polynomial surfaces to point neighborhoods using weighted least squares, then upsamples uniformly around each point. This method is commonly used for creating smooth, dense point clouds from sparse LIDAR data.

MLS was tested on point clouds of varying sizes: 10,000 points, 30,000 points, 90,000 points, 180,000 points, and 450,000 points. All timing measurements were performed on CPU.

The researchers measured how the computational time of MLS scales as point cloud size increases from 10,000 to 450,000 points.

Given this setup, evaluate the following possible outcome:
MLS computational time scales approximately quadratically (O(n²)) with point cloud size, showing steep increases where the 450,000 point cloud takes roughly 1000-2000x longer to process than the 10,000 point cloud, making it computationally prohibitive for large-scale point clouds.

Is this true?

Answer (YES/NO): NO